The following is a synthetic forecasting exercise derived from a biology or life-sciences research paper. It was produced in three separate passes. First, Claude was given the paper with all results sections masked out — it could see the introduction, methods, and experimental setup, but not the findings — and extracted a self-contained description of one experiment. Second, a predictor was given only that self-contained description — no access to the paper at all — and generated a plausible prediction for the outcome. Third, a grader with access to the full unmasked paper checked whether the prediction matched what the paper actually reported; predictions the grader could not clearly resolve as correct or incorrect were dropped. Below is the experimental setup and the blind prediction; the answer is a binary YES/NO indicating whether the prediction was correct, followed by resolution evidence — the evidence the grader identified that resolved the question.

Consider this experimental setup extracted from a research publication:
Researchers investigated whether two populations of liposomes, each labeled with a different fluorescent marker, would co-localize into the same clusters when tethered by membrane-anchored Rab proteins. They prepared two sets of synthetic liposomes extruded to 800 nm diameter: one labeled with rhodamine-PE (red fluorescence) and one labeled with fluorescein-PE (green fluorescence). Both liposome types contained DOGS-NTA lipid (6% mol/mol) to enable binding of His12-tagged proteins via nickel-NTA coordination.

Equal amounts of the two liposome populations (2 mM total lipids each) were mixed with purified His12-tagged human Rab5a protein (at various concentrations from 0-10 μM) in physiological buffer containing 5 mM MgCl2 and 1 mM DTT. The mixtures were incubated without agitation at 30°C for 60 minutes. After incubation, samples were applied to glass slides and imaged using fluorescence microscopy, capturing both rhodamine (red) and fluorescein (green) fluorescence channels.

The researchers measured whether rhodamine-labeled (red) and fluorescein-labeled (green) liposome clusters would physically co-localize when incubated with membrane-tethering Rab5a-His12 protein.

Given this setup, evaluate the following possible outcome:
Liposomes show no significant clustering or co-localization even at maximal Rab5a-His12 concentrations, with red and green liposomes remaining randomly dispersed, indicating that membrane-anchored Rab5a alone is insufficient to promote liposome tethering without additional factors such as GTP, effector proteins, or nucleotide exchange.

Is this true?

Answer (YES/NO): NO